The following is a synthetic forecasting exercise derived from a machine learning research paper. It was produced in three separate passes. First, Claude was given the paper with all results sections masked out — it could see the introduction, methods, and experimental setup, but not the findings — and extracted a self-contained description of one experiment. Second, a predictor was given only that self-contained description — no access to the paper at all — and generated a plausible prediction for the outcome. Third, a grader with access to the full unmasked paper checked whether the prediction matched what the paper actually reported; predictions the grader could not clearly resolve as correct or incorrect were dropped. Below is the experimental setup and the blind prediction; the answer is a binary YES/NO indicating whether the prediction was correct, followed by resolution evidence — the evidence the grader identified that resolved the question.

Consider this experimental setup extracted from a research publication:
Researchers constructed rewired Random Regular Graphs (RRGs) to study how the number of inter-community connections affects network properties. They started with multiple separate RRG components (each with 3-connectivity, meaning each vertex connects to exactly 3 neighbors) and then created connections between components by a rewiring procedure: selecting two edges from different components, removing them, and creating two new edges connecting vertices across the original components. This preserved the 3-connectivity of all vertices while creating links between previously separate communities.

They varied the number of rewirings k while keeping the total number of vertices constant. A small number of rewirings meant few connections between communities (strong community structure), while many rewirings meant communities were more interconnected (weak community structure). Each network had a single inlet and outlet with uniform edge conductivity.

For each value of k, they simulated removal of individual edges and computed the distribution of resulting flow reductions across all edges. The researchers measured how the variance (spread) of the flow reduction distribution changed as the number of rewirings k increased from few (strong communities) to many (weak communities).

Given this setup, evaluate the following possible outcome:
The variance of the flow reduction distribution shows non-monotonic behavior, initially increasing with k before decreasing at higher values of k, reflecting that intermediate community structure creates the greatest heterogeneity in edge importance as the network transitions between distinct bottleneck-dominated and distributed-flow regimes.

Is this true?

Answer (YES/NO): NO